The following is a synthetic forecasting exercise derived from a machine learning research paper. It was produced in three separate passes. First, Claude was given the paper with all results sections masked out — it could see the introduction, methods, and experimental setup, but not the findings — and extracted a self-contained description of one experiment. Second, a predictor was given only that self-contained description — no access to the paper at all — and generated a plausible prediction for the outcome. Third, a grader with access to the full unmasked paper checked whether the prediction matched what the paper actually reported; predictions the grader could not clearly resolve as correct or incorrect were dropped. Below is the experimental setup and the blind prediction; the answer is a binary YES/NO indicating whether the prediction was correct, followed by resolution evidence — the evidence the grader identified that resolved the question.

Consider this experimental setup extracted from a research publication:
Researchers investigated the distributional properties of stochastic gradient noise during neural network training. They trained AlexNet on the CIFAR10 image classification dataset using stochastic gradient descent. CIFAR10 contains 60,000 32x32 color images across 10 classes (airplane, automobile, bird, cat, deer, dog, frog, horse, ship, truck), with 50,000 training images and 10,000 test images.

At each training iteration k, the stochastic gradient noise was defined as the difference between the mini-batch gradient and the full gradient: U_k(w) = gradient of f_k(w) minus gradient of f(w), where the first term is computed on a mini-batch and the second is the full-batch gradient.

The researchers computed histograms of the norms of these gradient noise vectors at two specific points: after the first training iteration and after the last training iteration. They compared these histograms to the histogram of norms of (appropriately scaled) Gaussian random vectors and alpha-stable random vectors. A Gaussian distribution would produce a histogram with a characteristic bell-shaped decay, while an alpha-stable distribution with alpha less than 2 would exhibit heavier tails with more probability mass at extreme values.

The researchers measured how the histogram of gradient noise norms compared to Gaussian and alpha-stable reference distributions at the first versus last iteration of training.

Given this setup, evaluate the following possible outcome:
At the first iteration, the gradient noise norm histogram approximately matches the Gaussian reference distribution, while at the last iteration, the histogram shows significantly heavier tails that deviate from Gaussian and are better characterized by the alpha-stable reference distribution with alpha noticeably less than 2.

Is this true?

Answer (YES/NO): YES